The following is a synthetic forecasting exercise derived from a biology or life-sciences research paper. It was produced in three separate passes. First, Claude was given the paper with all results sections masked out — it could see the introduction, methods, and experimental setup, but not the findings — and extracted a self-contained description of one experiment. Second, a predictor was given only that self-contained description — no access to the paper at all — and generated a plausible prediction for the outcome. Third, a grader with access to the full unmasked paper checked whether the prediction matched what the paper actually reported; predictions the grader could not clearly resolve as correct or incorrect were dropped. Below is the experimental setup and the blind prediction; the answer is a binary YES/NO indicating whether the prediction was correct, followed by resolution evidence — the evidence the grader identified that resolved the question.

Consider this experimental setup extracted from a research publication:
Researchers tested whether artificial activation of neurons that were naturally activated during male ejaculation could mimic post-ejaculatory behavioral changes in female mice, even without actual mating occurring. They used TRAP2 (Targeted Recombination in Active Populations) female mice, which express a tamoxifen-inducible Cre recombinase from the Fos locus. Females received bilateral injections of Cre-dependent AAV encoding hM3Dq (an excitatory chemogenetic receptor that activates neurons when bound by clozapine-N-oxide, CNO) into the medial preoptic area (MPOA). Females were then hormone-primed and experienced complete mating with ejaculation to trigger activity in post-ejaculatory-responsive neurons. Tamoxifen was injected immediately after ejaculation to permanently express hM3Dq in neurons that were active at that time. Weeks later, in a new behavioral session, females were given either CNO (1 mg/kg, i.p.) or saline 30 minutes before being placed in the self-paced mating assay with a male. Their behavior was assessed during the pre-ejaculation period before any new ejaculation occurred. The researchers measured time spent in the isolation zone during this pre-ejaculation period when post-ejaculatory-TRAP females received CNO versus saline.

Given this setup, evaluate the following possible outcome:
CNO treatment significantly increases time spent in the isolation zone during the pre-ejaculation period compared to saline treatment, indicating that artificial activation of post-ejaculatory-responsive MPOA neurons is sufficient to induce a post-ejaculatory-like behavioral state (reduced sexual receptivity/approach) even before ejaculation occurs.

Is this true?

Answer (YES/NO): YES